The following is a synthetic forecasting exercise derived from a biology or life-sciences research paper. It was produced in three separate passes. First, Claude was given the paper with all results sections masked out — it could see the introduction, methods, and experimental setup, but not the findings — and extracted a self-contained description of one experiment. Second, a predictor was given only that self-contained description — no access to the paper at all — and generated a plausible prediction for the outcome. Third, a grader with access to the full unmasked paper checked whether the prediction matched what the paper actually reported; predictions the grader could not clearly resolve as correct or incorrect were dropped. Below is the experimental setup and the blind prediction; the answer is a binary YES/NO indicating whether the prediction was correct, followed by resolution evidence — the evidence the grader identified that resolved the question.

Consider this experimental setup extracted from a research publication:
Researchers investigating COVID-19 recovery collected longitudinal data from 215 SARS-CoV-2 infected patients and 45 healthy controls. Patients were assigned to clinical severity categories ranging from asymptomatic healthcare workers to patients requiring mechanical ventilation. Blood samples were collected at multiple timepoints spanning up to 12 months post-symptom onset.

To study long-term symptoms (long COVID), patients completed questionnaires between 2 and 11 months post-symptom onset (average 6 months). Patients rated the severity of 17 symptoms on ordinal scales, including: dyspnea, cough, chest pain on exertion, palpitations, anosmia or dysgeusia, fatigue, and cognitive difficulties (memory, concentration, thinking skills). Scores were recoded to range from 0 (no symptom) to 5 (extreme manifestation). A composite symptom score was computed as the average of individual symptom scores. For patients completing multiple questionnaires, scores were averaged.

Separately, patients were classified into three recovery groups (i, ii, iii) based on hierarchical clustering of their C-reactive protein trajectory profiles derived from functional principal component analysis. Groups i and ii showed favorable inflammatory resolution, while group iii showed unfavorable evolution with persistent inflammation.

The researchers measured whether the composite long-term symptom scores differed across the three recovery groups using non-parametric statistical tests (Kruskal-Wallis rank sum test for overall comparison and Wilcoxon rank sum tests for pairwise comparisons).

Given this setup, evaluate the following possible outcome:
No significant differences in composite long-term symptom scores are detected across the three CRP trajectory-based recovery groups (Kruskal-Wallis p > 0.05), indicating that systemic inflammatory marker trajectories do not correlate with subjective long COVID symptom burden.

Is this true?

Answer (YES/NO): NO